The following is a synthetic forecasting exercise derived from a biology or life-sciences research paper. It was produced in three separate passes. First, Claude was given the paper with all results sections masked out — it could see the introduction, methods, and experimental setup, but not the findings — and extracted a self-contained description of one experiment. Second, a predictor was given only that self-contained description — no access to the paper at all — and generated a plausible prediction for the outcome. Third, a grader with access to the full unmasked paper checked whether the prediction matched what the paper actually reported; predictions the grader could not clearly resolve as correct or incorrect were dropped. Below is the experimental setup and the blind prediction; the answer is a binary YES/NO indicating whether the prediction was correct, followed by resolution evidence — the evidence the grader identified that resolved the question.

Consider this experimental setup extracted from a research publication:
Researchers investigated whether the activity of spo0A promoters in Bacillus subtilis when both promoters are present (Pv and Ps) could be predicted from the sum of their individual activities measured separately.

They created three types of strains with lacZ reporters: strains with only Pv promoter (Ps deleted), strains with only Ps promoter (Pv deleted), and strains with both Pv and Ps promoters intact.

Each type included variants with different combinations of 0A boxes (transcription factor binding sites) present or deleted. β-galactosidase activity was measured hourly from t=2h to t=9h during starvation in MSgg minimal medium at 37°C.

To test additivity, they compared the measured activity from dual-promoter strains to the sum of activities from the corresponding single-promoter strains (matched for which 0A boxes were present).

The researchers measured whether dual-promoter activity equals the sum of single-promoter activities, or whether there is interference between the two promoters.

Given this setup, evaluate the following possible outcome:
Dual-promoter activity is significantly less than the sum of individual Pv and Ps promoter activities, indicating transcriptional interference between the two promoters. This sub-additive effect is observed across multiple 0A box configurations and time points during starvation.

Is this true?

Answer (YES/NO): NO